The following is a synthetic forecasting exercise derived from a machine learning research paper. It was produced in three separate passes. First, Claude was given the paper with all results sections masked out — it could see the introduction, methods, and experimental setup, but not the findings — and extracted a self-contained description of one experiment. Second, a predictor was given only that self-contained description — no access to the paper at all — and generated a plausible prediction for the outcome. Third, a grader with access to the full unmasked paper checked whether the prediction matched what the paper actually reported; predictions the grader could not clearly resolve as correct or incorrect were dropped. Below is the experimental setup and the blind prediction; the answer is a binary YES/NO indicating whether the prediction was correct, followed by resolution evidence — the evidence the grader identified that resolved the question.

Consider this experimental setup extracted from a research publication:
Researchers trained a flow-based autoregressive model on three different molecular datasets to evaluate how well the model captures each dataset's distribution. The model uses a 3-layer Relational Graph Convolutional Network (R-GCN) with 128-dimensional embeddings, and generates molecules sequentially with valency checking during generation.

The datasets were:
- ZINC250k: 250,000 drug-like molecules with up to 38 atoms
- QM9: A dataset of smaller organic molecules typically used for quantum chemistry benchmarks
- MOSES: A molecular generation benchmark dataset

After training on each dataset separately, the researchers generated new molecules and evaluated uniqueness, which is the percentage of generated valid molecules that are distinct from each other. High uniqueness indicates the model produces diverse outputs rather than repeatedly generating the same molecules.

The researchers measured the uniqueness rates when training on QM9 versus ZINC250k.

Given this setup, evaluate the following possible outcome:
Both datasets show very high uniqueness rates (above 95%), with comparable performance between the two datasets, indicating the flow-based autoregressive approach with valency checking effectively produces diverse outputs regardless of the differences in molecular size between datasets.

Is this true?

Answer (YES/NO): NO